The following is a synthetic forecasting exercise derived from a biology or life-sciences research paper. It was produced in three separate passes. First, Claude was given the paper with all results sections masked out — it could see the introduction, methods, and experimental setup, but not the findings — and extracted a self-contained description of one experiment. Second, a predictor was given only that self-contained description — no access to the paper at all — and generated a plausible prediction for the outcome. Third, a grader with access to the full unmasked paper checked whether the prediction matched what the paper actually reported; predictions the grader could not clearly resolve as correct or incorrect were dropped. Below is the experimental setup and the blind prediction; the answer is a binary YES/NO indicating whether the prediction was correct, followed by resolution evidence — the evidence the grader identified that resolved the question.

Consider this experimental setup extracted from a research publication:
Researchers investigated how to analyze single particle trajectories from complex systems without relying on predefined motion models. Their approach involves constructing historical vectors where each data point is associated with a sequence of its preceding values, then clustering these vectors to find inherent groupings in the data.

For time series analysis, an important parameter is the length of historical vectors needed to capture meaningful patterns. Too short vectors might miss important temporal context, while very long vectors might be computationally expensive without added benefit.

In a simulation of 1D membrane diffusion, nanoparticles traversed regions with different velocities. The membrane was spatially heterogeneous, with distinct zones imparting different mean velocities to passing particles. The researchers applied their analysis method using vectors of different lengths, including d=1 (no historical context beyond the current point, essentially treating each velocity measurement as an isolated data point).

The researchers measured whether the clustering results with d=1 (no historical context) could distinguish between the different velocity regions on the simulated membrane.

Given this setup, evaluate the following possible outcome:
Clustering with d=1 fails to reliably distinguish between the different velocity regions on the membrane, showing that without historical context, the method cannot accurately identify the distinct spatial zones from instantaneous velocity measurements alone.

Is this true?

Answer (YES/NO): YES